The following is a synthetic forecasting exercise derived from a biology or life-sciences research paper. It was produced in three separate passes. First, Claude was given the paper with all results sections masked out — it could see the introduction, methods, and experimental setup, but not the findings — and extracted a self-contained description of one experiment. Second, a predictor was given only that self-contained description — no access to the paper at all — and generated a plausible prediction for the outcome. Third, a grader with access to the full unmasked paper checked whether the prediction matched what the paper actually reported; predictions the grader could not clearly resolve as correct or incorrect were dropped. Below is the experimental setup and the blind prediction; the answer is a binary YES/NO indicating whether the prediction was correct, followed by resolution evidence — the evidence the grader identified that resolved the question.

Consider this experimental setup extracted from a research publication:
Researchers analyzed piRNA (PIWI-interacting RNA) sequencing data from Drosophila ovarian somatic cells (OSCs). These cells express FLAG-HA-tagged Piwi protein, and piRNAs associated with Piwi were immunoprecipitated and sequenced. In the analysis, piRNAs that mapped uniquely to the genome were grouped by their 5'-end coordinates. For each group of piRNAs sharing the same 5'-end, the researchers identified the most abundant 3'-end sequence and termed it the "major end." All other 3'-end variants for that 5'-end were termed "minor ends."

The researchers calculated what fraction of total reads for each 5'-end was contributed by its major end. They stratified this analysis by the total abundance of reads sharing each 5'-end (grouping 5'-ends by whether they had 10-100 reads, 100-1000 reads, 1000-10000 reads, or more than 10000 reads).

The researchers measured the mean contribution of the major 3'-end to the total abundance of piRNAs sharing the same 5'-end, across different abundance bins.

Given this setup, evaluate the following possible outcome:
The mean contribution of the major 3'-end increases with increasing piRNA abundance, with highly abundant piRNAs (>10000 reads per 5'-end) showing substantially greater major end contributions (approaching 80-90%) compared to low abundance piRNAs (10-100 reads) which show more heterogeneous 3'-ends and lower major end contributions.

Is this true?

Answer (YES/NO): NO